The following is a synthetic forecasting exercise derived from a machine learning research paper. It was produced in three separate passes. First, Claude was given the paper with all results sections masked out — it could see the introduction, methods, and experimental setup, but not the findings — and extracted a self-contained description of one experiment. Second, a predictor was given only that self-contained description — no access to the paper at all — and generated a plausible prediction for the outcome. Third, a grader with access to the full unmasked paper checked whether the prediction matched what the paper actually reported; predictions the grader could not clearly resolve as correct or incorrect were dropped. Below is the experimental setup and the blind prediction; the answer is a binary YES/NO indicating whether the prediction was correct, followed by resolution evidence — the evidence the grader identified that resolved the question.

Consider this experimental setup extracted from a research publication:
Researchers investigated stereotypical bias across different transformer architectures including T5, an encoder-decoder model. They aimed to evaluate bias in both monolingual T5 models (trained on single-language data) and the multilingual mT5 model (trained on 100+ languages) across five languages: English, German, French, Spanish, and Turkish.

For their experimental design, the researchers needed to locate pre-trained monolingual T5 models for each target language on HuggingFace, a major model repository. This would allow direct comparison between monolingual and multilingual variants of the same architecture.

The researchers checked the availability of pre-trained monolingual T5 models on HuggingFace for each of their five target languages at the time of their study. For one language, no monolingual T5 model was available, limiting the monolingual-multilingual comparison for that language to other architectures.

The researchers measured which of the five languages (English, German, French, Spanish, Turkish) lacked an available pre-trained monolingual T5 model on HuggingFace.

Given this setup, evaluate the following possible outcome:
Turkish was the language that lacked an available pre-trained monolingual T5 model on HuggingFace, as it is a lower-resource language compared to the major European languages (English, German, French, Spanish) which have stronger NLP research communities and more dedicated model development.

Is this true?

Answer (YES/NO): YES